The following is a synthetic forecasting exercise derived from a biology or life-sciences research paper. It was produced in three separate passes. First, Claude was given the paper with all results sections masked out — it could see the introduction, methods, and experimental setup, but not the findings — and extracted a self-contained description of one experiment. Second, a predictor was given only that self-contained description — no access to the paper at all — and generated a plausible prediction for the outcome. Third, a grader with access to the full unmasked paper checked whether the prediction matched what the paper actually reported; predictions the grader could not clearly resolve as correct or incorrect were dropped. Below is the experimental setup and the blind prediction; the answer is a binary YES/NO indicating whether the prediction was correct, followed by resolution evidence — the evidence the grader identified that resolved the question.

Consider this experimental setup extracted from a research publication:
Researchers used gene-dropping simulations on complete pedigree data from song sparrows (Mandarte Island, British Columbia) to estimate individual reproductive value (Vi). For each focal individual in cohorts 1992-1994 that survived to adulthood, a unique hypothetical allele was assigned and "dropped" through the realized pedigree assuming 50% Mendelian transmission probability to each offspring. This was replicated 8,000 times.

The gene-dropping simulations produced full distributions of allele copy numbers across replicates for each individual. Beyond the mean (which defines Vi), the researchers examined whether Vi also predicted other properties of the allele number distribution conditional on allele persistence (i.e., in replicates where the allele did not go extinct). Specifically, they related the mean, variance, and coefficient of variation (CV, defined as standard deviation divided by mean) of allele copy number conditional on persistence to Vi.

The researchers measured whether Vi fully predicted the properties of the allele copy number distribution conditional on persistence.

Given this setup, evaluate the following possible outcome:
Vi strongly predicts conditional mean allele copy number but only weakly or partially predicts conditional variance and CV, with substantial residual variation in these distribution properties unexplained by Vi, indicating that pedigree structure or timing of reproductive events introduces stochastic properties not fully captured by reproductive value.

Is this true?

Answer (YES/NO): NO